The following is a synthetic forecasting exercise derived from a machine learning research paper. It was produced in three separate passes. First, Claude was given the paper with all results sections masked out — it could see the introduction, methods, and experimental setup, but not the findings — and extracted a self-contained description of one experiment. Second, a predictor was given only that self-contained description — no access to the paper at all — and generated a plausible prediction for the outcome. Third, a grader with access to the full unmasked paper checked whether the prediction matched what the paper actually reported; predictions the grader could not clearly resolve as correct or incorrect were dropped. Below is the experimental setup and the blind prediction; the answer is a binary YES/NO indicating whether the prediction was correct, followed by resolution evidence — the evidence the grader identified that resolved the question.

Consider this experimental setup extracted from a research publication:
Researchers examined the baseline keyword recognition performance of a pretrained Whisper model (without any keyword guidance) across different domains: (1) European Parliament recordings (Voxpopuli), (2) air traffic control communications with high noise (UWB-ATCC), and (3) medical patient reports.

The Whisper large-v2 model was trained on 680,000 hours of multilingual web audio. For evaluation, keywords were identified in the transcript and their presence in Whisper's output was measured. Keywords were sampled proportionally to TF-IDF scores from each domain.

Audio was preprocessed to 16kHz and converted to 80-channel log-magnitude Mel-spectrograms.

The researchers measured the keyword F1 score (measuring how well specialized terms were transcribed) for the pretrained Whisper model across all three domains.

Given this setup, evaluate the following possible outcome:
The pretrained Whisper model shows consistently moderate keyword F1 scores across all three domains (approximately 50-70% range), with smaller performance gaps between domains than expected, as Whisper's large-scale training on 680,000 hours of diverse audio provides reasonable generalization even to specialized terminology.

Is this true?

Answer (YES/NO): NO